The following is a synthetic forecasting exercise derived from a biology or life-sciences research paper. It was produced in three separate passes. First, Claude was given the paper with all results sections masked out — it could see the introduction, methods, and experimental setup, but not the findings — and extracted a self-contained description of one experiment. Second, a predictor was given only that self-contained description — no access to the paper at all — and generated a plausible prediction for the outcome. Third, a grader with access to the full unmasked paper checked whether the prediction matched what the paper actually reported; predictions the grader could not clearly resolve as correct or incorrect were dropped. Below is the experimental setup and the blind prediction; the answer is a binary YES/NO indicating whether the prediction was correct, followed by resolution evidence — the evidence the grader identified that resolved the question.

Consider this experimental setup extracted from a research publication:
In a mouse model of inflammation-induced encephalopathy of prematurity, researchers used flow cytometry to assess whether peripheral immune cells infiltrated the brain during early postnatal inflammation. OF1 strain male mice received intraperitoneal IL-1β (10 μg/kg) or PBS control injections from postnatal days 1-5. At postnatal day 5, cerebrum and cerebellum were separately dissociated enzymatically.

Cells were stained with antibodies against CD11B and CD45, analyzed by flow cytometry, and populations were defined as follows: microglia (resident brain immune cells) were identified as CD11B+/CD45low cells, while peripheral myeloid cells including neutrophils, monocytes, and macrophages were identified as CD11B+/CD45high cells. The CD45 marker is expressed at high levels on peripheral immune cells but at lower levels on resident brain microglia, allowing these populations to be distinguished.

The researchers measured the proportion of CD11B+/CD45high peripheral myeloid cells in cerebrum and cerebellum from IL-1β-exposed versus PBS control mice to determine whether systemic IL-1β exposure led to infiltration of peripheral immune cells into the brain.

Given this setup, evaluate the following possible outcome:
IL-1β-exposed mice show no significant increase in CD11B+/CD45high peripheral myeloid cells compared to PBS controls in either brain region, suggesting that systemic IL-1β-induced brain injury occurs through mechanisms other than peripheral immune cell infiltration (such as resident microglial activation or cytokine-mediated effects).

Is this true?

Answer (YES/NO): NO